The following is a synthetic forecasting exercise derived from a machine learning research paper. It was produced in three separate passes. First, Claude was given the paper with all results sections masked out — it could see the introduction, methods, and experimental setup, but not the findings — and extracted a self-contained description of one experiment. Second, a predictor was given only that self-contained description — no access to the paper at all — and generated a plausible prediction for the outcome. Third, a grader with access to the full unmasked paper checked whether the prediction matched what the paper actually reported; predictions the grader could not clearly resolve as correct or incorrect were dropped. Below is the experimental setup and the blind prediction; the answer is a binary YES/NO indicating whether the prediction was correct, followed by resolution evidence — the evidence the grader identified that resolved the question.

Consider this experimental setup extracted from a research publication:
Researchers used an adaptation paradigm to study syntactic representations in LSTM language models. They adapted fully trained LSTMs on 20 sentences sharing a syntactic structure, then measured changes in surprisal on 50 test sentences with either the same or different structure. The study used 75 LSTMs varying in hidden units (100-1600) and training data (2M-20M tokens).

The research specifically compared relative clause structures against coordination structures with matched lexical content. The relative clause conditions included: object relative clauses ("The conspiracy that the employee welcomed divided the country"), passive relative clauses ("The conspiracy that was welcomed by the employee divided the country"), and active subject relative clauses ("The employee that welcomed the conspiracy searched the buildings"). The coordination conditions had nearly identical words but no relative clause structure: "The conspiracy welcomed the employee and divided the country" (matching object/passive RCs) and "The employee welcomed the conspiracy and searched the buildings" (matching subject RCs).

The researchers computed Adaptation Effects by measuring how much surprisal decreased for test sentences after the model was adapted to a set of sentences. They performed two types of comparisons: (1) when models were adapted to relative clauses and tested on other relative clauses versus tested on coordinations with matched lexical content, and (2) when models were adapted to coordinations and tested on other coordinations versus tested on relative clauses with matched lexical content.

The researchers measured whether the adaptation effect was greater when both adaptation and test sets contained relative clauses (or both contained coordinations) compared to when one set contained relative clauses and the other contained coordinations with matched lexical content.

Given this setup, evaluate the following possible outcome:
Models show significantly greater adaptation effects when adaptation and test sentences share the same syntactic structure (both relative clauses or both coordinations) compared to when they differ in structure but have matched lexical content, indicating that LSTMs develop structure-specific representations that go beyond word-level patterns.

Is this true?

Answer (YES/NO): YES